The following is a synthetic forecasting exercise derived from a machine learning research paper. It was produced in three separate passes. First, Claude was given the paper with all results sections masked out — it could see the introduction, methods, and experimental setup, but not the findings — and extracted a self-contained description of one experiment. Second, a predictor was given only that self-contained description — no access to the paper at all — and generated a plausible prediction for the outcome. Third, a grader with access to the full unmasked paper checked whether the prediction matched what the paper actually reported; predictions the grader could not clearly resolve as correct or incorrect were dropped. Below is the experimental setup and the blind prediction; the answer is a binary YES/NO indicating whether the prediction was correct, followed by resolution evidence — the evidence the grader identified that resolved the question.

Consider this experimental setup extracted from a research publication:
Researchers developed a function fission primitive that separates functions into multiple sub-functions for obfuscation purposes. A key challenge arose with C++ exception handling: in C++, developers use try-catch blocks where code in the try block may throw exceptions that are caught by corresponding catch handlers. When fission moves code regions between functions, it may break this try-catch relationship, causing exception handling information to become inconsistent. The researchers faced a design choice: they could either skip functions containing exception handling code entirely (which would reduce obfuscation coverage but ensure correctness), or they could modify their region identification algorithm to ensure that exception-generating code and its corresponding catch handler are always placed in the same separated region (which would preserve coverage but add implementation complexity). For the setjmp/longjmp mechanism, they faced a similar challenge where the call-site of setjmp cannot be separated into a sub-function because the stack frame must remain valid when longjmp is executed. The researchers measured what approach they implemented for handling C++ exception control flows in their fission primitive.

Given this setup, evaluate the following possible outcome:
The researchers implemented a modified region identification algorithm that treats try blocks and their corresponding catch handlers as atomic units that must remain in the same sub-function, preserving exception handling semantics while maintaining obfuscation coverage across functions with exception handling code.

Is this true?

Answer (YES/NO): YES